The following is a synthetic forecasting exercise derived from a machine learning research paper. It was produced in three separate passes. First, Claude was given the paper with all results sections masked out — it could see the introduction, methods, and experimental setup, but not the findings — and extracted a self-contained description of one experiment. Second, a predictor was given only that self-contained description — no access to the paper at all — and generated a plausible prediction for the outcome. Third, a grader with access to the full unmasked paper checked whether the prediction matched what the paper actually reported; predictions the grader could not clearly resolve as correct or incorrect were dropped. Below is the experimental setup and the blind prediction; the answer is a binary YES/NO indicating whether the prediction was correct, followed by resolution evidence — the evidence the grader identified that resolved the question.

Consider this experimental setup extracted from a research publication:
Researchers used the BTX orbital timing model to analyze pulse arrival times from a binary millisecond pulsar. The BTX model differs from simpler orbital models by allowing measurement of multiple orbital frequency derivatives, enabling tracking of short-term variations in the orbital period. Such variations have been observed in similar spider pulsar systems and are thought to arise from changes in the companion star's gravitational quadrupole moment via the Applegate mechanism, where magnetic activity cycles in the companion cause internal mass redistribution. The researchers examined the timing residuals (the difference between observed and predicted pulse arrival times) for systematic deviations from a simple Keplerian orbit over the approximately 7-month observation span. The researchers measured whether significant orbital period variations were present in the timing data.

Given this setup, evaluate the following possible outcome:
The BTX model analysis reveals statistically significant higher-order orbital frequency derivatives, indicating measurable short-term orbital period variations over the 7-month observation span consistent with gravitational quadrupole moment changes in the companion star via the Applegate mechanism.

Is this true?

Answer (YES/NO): YES